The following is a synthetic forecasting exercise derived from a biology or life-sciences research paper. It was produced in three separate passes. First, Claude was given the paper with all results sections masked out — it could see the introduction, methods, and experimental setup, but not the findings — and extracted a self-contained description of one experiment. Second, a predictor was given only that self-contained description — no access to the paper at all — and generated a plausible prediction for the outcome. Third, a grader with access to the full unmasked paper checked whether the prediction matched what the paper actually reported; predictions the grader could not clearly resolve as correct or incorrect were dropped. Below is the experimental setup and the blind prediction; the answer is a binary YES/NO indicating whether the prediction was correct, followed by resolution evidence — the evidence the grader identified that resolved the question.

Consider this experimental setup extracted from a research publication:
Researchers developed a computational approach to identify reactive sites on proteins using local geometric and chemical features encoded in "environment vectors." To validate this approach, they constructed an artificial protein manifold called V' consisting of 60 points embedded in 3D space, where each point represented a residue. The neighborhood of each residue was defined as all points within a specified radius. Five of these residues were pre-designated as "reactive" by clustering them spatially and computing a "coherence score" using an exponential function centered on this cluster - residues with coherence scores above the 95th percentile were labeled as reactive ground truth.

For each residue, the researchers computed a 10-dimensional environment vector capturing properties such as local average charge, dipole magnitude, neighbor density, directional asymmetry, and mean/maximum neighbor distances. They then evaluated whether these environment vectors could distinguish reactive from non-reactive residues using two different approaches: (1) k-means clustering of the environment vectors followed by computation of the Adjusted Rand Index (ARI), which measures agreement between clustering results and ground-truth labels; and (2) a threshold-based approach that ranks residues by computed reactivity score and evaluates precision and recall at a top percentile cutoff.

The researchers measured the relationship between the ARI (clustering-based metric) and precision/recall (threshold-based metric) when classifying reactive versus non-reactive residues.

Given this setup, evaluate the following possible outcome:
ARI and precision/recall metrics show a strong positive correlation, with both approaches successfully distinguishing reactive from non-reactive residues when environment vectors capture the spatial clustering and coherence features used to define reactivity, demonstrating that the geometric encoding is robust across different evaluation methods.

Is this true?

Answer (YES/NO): NO